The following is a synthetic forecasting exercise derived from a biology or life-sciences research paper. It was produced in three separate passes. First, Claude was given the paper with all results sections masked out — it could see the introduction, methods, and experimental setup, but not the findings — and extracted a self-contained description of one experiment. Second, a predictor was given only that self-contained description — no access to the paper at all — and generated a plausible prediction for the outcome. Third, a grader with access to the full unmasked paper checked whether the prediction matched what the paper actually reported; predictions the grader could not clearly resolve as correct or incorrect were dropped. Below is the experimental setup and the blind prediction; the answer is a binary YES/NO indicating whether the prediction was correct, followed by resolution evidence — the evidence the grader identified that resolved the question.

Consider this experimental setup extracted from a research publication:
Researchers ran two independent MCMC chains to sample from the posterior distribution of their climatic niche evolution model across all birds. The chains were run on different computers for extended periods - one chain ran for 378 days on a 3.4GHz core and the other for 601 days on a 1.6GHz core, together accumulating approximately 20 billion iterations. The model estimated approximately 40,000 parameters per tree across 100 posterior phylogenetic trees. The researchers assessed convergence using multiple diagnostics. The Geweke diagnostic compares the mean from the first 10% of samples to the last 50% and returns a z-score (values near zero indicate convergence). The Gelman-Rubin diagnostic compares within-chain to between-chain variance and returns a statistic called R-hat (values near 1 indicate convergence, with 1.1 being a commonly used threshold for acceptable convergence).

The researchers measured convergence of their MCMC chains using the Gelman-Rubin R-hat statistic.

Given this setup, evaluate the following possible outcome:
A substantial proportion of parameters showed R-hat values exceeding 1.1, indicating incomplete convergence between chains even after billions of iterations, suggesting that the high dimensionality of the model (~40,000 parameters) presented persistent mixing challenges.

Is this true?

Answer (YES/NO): YES